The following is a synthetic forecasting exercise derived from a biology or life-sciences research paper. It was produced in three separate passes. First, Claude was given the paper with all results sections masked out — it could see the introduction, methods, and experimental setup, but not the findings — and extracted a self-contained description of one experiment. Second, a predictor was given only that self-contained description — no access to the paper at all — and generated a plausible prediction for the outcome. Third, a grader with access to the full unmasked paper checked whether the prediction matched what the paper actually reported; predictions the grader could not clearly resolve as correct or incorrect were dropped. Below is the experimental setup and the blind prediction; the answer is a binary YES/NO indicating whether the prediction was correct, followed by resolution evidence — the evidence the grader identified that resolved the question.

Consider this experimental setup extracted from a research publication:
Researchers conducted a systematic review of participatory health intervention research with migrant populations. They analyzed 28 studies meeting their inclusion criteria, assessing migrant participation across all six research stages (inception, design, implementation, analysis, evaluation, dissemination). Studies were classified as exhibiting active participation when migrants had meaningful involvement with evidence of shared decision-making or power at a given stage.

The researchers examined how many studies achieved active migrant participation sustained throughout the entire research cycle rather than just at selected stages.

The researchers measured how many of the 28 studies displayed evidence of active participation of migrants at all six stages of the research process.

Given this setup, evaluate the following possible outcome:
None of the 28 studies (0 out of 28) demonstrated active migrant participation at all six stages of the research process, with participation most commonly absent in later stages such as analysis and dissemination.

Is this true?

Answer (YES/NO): NO